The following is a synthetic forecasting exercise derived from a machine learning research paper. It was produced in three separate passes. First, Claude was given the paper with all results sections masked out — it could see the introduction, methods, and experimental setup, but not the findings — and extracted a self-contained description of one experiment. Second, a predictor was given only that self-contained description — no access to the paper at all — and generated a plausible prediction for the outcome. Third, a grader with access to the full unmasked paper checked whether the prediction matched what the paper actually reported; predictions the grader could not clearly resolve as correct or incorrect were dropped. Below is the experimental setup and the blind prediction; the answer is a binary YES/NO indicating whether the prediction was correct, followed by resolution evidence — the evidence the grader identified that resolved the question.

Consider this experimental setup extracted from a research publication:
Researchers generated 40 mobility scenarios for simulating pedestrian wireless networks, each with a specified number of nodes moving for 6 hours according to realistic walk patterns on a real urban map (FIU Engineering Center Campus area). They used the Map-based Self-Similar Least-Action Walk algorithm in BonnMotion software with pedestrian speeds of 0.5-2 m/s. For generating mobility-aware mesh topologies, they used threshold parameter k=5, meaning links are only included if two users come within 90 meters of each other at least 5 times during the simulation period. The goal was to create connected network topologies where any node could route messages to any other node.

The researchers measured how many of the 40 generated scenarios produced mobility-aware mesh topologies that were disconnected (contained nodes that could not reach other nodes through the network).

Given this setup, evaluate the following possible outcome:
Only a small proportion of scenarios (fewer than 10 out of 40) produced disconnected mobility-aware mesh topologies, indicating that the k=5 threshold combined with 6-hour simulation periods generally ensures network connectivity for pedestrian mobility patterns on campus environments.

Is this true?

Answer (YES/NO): YES